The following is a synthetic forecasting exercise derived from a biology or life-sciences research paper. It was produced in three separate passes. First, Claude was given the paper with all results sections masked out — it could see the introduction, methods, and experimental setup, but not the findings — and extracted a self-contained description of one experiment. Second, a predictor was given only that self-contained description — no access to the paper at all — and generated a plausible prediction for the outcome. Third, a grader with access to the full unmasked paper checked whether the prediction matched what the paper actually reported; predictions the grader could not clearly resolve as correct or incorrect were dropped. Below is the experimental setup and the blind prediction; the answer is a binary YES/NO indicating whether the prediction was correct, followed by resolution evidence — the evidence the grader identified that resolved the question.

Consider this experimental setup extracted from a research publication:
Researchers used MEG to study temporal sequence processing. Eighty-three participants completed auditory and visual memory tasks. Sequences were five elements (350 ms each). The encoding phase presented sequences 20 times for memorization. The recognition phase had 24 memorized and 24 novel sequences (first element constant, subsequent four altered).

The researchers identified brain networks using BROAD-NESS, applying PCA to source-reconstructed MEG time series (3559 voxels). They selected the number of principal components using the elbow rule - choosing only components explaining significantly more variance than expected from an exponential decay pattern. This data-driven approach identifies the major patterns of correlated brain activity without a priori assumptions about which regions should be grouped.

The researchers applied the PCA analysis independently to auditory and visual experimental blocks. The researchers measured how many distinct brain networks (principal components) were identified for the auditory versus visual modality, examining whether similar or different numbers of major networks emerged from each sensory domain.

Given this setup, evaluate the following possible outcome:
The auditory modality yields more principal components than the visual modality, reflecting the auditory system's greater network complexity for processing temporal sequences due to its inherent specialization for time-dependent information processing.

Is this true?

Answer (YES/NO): NO